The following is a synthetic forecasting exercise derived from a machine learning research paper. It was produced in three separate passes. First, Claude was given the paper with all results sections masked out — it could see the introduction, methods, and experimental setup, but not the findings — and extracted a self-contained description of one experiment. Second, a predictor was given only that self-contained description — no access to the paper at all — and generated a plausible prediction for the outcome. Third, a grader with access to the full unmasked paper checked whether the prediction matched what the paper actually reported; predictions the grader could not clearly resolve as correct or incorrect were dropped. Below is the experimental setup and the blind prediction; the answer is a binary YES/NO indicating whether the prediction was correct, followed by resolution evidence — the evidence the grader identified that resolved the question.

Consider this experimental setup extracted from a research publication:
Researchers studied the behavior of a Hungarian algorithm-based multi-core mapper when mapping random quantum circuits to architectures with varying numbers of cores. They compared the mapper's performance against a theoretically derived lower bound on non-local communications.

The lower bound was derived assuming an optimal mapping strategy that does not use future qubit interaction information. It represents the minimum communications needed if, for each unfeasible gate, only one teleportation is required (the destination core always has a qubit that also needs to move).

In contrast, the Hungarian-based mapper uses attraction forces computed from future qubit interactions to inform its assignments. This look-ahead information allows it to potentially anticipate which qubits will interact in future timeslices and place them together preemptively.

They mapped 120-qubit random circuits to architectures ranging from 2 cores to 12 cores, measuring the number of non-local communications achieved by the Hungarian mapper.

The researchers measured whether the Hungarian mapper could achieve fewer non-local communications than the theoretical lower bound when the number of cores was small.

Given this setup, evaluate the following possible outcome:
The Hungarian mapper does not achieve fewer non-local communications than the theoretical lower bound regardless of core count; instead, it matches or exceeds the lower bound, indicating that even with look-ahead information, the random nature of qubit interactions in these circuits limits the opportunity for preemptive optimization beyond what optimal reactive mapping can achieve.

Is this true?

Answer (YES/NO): NO